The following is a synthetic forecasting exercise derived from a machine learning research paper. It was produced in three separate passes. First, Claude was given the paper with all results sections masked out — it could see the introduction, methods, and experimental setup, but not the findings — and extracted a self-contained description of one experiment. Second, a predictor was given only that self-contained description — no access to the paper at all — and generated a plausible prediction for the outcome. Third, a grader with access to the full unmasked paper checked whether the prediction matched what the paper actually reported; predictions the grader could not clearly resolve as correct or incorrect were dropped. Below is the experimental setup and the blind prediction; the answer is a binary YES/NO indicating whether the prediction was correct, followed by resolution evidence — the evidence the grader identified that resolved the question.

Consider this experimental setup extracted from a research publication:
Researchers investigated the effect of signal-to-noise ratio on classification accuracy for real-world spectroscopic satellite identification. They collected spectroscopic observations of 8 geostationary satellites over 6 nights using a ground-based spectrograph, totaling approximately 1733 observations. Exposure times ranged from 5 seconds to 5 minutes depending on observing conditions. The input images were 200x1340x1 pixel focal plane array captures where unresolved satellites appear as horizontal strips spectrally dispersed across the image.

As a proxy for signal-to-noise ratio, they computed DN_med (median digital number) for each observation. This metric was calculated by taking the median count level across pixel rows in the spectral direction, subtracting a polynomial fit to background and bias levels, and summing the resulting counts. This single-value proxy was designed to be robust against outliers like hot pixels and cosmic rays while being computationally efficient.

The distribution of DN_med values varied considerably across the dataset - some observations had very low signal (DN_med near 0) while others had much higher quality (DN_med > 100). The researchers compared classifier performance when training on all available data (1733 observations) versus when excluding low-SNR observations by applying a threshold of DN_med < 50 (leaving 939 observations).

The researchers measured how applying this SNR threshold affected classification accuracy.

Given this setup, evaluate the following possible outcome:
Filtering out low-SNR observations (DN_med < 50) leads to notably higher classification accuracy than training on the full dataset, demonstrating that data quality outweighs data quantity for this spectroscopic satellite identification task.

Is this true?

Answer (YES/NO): YES